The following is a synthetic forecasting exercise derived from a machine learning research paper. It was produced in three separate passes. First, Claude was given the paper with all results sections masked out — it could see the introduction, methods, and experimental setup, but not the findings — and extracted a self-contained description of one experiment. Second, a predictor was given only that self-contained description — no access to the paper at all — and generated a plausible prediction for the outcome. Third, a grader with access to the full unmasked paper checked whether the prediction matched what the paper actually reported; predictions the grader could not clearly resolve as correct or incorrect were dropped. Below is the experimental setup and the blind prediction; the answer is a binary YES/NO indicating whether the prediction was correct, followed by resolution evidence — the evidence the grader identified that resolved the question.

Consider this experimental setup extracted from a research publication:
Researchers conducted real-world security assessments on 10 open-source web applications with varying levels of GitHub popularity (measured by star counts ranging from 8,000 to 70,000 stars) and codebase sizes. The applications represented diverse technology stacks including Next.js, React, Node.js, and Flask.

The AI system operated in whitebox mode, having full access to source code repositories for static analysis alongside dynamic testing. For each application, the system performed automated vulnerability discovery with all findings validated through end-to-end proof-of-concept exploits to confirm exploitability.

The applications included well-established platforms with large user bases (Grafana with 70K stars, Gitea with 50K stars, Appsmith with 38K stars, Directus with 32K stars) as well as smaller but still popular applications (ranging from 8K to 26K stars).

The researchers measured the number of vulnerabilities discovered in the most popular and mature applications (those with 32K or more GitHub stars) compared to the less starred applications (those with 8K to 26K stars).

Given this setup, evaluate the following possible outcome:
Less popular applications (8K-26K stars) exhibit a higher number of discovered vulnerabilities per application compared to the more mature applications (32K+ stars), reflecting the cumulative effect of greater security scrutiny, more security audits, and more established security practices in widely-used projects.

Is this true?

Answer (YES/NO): YES